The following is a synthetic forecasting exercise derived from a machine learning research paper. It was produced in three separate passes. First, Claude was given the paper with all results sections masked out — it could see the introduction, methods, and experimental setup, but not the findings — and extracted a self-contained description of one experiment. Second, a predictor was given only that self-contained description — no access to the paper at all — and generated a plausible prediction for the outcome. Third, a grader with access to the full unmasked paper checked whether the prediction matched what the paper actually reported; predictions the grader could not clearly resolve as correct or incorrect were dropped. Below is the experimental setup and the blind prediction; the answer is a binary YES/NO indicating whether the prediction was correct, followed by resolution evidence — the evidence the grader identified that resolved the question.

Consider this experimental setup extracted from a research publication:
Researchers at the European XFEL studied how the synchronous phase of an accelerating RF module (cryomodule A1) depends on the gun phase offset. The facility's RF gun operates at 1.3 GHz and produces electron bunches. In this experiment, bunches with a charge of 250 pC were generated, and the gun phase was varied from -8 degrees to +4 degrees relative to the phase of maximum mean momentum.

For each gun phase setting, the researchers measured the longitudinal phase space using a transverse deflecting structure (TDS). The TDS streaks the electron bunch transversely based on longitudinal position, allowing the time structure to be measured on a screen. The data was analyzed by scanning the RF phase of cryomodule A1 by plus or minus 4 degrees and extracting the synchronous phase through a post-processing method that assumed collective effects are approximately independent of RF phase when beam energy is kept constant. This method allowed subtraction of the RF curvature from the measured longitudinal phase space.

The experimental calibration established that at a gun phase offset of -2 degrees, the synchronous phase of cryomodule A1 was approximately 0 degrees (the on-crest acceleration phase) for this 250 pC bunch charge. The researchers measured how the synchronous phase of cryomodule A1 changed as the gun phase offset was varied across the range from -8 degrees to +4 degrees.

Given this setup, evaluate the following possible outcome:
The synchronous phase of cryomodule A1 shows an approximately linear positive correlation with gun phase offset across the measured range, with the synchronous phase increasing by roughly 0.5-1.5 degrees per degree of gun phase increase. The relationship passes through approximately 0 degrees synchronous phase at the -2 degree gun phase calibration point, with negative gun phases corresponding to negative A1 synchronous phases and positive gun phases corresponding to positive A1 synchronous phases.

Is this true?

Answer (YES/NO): NO